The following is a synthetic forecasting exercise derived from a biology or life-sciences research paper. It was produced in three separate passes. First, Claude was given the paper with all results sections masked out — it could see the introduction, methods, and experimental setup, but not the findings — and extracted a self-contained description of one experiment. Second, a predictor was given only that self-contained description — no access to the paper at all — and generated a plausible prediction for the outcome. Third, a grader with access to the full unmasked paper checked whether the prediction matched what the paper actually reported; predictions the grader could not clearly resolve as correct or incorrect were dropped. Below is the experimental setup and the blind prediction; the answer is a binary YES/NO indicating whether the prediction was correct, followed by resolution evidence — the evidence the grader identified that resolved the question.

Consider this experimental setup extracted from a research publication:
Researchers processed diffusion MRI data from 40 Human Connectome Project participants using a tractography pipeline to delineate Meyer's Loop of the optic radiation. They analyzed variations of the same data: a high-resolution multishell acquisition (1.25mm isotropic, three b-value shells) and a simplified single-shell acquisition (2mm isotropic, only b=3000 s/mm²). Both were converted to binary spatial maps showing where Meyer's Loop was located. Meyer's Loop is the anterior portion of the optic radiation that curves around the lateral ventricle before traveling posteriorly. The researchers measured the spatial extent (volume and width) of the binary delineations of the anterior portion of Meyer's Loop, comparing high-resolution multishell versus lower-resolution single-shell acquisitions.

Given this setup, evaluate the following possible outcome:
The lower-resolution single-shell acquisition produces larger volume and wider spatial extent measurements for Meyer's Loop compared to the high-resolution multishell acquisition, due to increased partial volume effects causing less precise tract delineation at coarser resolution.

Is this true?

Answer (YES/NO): YES